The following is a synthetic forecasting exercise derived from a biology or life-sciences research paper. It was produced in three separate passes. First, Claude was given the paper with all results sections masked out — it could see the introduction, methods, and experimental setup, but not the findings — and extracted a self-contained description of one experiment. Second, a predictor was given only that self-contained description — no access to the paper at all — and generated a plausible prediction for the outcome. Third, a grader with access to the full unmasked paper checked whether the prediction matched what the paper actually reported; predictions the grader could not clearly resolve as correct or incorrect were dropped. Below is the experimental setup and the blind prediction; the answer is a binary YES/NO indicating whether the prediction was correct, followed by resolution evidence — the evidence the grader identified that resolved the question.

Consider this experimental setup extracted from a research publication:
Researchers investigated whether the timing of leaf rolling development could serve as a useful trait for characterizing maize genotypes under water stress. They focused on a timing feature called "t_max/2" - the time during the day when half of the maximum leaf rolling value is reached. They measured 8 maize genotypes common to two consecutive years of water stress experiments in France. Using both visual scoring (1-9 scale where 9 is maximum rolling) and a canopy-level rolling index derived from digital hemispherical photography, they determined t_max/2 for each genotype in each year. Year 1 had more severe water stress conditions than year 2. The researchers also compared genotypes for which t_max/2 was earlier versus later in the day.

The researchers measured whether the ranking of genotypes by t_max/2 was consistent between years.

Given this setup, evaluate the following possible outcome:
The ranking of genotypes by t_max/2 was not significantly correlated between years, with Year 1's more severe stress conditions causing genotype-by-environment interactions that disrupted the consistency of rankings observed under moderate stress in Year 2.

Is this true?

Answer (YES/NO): NO